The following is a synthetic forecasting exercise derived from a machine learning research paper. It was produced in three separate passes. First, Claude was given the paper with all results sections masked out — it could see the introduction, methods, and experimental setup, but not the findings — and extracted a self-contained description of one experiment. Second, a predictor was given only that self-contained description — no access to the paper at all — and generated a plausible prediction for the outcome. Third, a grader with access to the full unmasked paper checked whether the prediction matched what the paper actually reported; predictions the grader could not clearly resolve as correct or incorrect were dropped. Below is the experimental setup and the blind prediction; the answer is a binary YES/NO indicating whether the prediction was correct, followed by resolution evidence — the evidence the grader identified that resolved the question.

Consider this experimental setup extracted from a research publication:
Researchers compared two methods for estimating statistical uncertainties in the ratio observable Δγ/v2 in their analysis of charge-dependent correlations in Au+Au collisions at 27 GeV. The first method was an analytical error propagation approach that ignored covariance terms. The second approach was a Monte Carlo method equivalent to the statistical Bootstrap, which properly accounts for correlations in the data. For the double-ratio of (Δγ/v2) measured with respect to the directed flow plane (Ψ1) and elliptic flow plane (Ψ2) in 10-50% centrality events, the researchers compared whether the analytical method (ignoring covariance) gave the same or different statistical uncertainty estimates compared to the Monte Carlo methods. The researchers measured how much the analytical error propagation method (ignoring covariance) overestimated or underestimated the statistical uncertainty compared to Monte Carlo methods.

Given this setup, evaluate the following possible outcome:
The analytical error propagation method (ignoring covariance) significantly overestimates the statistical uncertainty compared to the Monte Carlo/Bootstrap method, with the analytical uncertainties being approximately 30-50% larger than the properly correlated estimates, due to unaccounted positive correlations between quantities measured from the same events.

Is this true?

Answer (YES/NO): NO